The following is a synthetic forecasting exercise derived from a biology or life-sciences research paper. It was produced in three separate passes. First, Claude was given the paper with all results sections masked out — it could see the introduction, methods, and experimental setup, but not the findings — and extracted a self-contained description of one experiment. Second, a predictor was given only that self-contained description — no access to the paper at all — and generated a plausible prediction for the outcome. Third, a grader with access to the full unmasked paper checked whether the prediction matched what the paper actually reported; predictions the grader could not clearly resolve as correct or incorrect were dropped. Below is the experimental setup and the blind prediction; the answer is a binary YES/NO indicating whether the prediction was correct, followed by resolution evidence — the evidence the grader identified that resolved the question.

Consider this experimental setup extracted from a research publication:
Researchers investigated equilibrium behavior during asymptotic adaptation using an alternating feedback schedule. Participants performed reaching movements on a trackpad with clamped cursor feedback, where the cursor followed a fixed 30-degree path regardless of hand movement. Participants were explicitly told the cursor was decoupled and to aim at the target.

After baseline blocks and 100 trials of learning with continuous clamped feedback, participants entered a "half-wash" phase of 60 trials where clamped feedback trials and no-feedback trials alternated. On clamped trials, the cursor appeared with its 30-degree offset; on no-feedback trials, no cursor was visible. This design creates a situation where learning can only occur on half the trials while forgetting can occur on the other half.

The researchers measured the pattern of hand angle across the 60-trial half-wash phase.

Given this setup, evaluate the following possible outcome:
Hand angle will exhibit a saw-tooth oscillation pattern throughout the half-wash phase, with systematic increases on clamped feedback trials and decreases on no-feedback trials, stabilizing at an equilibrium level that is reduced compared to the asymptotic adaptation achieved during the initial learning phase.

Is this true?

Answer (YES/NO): NO